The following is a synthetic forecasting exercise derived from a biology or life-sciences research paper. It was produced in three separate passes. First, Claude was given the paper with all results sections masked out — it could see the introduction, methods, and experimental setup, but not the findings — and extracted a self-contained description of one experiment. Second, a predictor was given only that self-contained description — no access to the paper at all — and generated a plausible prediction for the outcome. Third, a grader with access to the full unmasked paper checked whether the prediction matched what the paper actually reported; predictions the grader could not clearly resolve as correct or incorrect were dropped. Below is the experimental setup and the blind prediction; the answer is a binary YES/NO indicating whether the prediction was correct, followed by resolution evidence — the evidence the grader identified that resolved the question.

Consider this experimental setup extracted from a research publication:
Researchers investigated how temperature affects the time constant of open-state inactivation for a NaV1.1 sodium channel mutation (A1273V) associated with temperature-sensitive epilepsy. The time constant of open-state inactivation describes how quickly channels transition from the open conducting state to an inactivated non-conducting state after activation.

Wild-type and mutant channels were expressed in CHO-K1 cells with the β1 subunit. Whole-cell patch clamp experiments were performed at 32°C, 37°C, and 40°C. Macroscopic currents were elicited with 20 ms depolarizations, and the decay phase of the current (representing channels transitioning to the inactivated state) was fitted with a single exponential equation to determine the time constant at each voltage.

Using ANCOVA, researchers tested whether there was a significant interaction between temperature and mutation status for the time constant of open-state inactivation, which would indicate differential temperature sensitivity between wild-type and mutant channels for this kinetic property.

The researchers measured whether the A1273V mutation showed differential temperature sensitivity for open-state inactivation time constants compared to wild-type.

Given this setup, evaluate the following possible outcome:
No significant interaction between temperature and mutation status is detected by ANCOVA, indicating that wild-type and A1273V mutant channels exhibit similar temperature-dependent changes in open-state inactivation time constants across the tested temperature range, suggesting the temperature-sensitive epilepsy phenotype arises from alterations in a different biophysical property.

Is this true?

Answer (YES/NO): YES